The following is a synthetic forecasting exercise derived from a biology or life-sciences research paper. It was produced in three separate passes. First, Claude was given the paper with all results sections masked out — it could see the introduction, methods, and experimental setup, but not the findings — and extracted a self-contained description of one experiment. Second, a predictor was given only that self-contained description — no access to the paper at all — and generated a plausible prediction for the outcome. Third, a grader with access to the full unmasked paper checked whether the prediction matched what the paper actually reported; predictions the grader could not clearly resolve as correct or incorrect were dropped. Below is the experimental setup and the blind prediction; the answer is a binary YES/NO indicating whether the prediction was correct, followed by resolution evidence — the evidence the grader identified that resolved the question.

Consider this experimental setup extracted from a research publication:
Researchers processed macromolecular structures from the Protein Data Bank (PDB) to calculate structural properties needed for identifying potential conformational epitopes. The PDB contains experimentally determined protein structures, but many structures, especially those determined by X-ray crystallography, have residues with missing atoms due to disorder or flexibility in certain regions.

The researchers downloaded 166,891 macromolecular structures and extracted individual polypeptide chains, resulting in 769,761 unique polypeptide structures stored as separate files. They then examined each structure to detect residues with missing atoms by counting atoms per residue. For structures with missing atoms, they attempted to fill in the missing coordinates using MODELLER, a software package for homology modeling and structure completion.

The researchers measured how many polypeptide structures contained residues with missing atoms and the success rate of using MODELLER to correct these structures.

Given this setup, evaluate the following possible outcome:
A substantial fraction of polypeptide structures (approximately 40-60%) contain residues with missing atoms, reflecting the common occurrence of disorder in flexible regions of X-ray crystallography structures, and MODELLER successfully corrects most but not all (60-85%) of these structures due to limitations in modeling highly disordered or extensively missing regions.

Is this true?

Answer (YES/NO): NO